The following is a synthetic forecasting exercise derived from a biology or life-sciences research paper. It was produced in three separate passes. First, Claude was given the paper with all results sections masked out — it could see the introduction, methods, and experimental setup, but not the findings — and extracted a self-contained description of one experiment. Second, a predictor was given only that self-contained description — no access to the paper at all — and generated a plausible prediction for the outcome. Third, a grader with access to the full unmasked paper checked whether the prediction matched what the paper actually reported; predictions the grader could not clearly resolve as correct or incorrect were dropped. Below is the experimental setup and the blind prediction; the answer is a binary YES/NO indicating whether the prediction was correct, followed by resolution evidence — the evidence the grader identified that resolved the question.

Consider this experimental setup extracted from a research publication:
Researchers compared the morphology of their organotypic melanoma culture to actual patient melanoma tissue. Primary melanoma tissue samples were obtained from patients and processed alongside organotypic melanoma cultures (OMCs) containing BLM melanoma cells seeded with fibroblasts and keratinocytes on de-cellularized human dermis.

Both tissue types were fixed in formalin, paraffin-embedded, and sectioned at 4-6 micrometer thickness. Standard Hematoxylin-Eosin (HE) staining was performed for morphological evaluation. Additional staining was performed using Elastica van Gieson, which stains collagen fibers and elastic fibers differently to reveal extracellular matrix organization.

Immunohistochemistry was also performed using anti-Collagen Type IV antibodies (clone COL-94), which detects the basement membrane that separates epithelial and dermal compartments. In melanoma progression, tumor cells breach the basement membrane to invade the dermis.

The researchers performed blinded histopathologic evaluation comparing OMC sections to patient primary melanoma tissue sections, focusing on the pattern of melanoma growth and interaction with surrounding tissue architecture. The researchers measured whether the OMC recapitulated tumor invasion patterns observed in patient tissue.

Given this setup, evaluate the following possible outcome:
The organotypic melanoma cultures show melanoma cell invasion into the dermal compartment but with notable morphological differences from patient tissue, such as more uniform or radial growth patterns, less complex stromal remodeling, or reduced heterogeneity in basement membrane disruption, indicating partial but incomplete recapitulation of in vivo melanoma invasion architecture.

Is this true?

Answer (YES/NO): NO